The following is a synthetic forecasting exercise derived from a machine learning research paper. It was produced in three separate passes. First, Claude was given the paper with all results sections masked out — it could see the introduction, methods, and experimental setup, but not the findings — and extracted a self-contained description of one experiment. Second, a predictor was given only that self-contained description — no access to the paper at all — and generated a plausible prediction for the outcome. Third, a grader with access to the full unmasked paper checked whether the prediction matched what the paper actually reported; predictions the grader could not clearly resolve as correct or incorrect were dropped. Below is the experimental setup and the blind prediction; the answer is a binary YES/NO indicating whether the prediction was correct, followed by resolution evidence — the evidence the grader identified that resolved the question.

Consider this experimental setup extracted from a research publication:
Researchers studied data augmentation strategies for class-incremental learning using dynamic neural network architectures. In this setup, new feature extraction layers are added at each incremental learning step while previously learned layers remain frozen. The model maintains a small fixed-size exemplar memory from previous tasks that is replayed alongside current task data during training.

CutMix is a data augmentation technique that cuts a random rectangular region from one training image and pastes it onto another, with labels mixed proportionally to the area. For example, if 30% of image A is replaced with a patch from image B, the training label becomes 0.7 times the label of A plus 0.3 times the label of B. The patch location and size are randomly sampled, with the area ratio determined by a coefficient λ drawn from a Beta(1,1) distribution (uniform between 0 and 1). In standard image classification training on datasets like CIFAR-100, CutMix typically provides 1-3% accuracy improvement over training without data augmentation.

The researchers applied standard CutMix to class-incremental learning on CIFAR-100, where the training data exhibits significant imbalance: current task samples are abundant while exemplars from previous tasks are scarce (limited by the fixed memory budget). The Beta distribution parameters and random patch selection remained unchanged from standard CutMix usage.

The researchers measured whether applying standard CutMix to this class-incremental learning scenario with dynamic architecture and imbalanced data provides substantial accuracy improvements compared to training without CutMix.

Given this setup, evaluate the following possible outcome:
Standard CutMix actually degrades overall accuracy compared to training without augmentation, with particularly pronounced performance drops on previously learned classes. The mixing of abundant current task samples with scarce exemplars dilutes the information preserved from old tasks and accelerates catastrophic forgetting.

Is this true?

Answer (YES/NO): NO